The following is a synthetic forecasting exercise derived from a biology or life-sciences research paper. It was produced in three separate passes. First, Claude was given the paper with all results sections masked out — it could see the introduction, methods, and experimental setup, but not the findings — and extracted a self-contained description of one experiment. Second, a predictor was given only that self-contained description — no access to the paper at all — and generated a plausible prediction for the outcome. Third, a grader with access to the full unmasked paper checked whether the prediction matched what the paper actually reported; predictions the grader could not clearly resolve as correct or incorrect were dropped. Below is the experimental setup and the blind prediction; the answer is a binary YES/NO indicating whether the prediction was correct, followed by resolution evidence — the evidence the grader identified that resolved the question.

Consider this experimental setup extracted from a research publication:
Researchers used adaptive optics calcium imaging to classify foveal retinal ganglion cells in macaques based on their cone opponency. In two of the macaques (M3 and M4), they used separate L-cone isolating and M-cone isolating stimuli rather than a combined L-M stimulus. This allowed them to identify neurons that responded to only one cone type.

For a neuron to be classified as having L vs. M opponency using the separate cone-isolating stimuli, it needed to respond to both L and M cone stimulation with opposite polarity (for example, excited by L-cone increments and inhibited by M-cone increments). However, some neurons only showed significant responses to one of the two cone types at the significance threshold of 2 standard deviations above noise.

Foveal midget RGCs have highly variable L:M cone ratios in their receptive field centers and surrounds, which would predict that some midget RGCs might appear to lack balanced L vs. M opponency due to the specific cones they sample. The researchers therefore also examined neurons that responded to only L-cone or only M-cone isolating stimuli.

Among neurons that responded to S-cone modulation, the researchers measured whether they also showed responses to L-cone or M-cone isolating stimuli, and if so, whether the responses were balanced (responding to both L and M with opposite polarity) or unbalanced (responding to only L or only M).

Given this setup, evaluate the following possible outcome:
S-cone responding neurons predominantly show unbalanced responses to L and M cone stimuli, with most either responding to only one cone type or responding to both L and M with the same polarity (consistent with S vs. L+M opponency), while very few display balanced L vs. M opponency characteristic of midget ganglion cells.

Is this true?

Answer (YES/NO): NO